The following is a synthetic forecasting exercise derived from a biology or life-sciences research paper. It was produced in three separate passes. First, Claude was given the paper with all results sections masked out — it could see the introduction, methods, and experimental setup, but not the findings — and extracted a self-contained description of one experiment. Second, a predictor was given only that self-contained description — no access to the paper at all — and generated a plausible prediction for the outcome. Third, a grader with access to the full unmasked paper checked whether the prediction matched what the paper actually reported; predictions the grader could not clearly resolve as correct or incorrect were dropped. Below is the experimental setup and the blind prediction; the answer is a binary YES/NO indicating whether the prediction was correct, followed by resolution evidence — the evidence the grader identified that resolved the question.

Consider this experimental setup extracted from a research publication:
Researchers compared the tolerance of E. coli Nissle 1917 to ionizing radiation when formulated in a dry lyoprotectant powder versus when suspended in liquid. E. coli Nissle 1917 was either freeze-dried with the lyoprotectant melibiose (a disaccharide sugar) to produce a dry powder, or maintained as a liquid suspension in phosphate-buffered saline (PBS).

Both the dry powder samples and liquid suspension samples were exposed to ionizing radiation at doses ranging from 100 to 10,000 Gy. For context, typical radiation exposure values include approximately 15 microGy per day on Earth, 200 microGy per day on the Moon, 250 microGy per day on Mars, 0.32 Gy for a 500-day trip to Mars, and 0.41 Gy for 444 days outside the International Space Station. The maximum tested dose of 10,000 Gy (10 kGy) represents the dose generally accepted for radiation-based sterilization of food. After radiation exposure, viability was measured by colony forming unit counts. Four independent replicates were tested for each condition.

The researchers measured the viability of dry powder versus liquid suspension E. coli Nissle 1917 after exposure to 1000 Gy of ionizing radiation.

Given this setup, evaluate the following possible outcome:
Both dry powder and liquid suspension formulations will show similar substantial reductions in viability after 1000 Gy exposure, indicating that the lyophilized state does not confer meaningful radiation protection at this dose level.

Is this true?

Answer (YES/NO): NO